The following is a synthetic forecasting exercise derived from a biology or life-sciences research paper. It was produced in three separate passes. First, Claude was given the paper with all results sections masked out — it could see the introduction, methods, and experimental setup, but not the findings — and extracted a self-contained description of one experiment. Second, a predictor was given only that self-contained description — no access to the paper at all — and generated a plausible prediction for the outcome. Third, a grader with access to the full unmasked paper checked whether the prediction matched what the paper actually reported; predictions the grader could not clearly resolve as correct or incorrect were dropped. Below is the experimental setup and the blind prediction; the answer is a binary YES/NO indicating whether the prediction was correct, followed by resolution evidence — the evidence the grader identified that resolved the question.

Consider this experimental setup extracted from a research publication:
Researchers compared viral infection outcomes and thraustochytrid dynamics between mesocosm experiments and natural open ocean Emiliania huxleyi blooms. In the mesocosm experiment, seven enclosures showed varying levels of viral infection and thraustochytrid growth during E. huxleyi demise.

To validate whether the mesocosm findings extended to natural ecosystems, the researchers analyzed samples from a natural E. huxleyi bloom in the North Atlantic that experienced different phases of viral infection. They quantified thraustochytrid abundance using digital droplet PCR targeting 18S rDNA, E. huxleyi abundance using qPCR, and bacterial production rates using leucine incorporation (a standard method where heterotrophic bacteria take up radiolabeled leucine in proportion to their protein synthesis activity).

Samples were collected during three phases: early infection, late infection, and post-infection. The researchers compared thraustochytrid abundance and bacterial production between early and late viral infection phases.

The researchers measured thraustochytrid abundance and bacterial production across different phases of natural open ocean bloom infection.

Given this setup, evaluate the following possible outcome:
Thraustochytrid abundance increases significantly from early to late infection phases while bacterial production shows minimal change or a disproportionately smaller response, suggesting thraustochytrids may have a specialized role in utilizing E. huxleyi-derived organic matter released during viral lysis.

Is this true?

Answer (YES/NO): NO